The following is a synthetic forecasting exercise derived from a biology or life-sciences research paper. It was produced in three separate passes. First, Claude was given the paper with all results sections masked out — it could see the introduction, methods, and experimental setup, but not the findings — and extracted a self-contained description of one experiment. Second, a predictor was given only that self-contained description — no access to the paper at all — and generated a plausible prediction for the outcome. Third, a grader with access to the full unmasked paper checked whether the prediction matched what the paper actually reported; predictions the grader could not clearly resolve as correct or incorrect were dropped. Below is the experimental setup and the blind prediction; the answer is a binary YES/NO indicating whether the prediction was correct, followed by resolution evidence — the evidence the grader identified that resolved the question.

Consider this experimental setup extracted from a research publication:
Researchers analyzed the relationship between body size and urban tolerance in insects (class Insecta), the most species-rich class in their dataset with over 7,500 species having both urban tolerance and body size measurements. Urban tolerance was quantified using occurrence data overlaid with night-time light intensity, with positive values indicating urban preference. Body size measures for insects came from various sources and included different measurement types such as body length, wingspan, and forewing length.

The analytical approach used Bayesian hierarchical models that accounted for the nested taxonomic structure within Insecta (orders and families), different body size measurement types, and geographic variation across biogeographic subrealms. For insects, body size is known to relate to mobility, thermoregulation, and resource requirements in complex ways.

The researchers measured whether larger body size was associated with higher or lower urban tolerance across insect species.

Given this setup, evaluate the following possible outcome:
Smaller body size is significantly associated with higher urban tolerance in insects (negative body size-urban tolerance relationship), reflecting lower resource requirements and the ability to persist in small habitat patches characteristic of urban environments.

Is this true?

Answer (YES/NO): NO